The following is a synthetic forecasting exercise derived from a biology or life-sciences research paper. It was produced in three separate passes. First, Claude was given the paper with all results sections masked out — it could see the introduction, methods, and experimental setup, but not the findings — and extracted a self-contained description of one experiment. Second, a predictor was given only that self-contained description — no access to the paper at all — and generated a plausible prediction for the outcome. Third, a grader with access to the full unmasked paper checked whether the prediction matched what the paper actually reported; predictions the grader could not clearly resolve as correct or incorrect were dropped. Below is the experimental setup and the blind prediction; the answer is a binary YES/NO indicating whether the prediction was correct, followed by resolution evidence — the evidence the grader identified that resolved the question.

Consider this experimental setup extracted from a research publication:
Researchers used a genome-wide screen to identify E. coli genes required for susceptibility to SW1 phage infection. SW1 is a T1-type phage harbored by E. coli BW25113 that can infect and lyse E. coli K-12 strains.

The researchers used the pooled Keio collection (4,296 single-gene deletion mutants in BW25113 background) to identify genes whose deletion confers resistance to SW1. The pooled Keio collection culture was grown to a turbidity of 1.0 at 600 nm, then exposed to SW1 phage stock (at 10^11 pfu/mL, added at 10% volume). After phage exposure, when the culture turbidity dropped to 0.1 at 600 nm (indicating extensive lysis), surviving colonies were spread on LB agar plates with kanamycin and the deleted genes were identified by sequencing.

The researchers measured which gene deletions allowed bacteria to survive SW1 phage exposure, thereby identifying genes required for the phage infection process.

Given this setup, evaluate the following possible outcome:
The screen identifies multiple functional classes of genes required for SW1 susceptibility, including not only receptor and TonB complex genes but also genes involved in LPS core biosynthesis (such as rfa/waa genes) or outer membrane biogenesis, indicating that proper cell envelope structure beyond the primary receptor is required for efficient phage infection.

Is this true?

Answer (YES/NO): NO